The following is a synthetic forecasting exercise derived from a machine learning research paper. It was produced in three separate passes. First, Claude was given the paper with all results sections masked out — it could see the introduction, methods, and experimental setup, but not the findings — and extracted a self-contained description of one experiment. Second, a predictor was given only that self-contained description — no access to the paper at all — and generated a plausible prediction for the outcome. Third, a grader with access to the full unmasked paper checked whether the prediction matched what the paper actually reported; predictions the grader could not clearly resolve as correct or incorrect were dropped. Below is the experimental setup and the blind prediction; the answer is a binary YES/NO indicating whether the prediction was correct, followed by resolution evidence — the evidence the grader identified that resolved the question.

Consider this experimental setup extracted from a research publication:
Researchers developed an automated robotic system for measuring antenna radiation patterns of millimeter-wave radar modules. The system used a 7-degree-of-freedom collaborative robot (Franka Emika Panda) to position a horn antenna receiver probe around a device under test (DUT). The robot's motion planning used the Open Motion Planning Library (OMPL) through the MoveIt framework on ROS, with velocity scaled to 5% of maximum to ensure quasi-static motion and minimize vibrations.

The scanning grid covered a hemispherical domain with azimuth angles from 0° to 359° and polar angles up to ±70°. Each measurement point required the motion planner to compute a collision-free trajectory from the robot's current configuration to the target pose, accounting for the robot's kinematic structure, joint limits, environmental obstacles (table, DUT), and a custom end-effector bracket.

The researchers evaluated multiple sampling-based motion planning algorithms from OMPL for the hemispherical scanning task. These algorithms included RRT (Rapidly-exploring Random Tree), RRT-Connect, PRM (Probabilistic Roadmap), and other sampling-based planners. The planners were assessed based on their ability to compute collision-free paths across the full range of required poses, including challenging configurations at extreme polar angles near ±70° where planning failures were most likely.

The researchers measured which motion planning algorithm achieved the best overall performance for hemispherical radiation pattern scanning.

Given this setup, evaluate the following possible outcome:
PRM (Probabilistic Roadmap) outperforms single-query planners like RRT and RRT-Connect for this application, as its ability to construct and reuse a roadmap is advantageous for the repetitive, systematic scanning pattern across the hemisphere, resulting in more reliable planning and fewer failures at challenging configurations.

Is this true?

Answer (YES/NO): NO